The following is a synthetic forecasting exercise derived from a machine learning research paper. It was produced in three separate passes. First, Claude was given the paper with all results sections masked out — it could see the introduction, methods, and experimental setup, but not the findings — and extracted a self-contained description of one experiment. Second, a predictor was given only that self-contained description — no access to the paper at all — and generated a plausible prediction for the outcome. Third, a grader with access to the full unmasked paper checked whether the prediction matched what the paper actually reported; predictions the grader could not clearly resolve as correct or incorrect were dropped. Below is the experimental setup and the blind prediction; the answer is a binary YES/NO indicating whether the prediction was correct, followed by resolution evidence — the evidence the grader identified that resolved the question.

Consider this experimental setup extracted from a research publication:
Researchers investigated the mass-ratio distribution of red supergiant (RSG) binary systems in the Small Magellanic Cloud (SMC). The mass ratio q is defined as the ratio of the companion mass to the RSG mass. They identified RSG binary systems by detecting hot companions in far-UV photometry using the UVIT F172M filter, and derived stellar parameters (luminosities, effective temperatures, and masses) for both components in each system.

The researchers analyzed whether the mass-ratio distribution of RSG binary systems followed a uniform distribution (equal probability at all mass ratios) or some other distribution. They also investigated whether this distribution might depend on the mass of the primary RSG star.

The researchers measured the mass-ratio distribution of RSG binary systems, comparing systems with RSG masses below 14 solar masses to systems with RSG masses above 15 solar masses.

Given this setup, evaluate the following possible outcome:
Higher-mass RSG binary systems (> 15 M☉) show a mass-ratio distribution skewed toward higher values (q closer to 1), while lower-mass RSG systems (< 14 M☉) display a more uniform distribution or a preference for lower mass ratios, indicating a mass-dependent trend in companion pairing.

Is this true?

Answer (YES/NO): NO